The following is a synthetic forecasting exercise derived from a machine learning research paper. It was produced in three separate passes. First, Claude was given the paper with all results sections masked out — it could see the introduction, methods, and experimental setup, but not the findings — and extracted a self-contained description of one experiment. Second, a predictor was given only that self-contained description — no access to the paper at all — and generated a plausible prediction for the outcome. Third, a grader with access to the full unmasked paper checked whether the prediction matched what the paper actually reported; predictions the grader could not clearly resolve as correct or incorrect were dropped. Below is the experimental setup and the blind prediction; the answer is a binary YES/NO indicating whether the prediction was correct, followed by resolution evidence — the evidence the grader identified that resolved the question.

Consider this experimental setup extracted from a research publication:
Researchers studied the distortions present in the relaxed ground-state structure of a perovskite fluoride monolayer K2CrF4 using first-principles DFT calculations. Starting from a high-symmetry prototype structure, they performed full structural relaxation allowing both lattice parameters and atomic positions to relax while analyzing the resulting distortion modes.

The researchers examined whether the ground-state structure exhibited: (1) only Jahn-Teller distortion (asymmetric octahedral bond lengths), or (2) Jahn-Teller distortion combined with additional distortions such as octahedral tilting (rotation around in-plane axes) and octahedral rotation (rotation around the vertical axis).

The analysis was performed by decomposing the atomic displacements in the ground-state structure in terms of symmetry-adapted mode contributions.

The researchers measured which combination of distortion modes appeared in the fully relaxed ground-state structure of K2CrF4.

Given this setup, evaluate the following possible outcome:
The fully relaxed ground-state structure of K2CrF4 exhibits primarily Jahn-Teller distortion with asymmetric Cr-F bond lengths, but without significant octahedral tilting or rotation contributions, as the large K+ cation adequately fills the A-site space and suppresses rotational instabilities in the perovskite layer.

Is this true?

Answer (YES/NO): NO